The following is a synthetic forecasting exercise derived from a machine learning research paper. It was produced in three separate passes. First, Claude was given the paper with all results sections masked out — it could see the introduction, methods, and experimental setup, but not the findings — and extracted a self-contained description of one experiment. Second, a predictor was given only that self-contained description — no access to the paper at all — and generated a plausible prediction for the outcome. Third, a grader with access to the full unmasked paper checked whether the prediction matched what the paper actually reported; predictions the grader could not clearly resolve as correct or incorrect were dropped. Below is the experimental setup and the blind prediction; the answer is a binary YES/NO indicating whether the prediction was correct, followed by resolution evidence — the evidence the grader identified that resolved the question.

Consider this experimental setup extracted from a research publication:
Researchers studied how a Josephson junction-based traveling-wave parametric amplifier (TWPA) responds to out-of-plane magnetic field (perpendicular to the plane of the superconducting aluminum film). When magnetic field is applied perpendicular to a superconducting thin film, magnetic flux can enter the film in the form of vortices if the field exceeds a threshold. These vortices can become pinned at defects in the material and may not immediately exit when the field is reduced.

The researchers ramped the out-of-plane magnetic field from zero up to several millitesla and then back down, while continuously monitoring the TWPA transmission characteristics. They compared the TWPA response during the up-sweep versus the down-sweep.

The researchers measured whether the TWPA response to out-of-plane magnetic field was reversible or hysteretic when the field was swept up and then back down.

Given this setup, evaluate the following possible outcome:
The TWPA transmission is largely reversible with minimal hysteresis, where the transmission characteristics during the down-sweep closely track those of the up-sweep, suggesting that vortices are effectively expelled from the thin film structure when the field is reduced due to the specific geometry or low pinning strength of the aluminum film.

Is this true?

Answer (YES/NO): NO